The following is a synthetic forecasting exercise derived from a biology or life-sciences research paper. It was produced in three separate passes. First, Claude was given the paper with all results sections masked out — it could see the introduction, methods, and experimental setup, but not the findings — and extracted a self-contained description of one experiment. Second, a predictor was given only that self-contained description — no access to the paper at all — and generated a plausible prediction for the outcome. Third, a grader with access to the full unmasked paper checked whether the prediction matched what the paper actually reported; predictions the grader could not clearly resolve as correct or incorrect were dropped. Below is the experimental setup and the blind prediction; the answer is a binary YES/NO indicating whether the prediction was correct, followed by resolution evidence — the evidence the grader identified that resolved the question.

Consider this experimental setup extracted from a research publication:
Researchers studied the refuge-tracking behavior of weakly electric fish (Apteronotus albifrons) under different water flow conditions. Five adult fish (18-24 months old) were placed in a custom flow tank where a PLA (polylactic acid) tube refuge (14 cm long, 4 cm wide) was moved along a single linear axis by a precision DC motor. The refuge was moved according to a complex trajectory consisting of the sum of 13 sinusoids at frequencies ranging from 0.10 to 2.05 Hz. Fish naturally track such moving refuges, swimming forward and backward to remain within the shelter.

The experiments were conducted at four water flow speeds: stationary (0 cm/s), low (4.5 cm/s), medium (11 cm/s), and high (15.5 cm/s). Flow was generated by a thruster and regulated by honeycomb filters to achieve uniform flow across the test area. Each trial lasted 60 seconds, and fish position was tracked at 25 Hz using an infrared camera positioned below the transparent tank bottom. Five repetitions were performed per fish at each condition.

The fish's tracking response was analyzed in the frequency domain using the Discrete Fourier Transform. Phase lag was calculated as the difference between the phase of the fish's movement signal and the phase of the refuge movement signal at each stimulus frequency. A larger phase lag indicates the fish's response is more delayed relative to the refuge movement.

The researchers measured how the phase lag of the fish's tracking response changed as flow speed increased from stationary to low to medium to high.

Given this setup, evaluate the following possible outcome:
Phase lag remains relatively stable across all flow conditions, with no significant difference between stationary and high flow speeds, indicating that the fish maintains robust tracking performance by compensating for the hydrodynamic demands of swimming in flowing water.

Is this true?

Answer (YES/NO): NO